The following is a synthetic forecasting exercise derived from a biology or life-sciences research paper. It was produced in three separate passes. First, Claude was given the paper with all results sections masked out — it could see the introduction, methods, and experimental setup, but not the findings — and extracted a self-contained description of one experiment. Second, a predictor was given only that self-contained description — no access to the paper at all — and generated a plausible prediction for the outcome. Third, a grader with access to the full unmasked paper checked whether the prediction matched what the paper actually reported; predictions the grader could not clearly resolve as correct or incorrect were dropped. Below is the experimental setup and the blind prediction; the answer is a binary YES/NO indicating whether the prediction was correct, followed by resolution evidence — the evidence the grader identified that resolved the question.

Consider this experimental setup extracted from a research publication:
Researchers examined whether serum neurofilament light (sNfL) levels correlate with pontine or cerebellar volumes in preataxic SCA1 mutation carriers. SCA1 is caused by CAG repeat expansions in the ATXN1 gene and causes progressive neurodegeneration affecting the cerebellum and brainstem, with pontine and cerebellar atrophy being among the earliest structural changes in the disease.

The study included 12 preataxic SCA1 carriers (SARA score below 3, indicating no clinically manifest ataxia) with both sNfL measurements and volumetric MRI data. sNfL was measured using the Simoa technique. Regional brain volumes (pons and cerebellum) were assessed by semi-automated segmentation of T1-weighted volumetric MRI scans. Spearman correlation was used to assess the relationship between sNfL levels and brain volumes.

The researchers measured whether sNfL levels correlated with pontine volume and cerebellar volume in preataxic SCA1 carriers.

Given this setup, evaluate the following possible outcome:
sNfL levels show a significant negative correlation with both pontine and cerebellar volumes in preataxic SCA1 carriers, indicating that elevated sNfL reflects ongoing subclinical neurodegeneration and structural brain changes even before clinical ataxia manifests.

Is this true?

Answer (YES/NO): NO